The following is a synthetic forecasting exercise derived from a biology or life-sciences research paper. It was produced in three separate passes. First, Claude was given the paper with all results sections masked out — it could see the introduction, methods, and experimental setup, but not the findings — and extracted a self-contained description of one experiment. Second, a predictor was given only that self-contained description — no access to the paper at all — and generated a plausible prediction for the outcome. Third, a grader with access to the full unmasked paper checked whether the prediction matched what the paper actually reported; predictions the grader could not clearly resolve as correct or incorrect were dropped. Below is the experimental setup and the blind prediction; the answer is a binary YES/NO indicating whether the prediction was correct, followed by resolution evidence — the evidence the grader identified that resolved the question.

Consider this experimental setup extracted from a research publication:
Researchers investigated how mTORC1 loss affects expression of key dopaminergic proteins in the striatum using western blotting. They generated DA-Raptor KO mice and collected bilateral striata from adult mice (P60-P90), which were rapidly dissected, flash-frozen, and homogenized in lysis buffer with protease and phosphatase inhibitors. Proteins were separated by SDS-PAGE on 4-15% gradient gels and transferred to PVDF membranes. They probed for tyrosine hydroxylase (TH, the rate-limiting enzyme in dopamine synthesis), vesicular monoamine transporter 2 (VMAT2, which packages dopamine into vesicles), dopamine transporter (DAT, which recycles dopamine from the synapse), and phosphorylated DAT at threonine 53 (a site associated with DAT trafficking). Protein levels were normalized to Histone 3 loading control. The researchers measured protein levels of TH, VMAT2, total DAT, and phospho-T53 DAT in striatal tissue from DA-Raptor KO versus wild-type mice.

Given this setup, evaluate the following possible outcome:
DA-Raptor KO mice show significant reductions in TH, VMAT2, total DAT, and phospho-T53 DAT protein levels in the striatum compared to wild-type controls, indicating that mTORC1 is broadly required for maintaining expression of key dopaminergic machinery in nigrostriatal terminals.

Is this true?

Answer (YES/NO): NO